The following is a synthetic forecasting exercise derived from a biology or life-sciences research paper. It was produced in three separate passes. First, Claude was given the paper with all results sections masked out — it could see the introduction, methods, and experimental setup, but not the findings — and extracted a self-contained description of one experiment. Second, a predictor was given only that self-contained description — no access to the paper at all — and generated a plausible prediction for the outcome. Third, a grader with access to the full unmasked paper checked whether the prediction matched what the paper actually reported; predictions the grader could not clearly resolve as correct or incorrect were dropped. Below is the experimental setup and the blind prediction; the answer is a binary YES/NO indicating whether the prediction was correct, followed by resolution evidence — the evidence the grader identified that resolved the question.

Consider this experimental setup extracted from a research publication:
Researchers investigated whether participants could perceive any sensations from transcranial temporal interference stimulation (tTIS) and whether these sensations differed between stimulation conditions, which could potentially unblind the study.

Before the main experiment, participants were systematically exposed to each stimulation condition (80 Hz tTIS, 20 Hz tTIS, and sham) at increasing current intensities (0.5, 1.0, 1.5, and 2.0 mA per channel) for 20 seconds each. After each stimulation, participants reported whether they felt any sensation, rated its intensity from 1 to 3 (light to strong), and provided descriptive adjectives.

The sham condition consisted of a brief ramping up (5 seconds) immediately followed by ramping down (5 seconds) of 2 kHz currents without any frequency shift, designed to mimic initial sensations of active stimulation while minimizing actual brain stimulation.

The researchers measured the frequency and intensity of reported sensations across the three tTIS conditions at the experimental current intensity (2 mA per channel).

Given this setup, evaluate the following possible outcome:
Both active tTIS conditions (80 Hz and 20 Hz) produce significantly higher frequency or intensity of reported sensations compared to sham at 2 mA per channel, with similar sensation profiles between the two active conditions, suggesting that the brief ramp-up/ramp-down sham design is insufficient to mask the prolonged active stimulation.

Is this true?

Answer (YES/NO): NO